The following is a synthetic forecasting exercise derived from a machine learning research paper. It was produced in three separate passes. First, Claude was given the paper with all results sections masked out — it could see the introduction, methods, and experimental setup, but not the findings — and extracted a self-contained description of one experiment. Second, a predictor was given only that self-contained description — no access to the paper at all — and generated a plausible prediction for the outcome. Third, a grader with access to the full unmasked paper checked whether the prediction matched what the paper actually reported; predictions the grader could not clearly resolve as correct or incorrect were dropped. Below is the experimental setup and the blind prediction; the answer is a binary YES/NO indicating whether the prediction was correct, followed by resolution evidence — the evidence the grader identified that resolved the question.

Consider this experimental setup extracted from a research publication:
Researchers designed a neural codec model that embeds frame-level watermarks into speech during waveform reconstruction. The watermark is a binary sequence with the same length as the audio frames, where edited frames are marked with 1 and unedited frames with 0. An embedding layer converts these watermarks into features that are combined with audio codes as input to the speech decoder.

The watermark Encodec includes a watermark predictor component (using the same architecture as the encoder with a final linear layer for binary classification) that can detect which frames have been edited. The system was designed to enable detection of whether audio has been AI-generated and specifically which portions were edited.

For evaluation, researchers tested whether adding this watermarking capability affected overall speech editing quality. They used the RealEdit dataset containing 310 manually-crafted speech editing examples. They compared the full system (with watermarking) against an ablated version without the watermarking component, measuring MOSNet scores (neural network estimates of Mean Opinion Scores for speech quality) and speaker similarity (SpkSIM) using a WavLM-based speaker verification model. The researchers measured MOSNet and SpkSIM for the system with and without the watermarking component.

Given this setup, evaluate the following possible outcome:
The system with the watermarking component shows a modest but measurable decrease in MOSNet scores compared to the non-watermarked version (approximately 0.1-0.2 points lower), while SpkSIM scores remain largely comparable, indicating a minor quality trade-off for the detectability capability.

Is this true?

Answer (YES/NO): NO